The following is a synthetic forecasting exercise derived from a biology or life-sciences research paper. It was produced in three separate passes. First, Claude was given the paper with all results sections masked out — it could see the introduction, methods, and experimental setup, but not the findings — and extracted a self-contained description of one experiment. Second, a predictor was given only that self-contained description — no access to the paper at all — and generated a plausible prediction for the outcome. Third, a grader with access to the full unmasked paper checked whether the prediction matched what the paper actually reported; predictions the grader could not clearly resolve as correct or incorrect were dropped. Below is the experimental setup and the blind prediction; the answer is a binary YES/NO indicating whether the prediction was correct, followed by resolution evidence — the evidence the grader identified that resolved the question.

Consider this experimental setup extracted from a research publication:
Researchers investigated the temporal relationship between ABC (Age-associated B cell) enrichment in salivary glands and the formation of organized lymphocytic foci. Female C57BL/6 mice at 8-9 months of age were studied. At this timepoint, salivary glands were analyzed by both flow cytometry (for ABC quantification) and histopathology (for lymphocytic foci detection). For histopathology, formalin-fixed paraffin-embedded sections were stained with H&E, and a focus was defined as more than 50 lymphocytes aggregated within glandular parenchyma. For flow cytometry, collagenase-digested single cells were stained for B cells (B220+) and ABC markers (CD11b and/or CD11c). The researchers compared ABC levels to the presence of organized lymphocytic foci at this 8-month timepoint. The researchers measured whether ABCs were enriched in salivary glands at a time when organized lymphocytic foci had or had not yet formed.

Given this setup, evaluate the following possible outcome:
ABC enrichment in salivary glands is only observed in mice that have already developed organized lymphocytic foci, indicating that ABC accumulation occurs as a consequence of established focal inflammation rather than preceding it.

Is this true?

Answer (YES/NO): NO